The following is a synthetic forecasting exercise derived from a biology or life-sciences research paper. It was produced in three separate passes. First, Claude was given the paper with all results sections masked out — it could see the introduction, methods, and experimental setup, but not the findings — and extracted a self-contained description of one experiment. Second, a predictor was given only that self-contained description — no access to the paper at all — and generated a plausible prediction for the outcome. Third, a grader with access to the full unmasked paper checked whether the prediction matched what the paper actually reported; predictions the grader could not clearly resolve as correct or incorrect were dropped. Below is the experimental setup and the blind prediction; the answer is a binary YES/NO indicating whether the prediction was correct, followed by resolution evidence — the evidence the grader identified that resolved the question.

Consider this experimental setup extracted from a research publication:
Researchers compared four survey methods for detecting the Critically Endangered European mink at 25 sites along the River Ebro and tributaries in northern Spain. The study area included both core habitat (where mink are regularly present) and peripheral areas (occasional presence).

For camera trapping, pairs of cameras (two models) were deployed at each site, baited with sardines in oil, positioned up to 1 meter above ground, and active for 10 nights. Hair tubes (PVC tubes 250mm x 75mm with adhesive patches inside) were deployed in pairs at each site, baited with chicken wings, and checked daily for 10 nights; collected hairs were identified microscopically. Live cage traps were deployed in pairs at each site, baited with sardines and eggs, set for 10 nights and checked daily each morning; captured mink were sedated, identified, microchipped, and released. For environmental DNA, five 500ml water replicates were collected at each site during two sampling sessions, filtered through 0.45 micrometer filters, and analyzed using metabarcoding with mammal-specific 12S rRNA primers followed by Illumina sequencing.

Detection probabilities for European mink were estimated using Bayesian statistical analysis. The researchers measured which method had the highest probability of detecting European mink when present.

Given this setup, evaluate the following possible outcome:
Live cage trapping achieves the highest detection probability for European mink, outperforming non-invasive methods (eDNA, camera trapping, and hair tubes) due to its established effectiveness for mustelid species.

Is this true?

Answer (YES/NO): NO